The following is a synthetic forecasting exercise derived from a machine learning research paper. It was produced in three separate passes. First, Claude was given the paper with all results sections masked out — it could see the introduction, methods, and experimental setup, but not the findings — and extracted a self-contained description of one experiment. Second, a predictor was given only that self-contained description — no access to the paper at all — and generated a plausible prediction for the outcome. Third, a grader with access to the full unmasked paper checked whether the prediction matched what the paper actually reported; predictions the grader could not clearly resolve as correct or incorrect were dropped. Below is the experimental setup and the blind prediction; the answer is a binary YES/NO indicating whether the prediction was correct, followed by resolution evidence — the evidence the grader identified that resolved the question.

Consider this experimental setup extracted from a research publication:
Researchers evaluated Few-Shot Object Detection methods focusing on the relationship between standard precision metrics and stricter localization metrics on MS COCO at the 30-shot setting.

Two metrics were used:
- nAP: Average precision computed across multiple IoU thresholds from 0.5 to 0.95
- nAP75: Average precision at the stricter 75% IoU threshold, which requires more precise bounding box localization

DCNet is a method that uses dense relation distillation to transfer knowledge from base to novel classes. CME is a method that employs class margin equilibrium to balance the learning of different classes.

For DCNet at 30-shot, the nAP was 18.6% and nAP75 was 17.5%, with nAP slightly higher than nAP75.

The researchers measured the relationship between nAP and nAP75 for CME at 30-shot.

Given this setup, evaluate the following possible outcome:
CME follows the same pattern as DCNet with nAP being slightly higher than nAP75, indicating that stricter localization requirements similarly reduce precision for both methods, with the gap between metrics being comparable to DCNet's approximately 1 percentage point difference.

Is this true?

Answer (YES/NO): NO